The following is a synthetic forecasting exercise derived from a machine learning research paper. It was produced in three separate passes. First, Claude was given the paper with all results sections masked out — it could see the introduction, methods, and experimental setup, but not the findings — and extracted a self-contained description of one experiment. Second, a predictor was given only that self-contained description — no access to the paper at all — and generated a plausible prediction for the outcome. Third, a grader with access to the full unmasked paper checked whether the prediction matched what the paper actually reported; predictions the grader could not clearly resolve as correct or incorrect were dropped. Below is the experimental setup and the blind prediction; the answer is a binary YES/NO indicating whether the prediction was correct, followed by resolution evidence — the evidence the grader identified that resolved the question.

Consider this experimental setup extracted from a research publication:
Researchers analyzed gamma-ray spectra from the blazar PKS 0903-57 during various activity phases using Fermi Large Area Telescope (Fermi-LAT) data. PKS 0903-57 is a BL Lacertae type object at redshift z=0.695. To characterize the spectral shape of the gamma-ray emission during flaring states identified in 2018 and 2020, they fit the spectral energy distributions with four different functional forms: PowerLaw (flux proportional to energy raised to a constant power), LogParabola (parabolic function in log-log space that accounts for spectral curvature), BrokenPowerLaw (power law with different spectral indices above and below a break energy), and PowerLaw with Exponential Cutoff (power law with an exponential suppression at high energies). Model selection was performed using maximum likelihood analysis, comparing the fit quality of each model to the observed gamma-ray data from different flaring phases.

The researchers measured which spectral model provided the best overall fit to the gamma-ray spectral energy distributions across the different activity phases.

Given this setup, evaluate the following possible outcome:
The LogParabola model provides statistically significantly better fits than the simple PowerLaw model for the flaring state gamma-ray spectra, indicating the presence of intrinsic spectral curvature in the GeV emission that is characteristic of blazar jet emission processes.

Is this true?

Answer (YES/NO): NO